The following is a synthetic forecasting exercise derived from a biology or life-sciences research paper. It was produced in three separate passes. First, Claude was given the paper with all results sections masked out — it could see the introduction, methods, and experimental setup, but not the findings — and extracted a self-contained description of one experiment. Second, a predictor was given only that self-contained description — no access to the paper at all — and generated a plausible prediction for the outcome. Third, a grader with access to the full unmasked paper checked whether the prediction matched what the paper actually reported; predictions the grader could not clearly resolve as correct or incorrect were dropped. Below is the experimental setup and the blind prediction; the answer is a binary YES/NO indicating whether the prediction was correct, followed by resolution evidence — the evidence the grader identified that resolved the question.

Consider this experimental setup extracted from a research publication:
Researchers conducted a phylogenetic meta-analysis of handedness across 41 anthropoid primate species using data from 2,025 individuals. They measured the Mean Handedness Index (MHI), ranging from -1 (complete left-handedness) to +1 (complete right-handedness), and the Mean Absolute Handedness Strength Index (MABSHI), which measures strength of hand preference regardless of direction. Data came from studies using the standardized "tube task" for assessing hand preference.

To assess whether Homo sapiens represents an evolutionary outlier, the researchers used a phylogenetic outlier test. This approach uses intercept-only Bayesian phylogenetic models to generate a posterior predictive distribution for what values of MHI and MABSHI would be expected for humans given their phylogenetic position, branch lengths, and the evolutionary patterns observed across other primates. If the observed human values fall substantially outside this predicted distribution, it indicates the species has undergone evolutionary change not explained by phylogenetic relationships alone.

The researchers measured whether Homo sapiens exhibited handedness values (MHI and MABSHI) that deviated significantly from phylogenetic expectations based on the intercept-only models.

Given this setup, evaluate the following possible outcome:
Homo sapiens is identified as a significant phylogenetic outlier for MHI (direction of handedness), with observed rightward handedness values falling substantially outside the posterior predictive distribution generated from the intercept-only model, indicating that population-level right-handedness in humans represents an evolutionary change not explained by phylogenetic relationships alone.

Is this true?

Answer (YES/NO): YES